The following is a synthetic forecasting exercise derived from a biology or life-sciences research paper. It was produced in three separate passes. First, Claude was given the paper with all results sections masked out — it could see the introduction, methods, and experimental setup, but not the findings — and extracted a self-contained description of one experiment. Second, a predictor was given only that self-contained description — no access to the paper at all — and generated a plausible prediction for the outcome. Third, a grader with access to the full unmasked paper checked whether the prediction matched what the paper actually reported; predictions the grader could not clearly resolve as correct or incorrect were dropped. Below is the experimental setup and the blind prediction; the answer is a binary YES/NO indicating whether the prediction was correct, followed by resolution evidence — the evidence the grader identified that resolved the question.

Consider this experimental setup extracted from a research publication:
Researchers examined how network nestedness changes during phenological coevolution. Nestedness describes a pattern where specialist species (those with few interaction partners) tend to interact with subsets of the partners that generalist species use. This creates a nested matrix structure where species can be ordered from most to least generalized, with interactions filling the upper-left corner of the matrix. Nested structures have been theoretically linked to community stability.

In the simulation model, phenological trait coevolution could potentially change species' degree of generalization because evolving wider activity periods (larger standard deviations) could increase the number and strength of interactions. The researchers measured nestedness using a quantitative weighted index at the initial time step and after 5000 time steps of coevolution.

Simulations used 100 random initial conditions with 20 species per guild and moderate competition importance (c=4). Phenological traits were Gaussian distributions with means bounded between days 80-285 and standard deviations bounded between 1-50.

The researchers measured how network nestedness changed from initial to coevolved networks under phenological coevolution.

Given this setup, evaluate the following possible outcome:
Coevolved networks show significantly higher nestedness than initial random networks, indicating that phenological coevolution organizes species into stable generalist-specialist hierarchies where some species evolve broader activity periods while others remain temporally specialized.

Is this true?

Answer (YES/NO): YES